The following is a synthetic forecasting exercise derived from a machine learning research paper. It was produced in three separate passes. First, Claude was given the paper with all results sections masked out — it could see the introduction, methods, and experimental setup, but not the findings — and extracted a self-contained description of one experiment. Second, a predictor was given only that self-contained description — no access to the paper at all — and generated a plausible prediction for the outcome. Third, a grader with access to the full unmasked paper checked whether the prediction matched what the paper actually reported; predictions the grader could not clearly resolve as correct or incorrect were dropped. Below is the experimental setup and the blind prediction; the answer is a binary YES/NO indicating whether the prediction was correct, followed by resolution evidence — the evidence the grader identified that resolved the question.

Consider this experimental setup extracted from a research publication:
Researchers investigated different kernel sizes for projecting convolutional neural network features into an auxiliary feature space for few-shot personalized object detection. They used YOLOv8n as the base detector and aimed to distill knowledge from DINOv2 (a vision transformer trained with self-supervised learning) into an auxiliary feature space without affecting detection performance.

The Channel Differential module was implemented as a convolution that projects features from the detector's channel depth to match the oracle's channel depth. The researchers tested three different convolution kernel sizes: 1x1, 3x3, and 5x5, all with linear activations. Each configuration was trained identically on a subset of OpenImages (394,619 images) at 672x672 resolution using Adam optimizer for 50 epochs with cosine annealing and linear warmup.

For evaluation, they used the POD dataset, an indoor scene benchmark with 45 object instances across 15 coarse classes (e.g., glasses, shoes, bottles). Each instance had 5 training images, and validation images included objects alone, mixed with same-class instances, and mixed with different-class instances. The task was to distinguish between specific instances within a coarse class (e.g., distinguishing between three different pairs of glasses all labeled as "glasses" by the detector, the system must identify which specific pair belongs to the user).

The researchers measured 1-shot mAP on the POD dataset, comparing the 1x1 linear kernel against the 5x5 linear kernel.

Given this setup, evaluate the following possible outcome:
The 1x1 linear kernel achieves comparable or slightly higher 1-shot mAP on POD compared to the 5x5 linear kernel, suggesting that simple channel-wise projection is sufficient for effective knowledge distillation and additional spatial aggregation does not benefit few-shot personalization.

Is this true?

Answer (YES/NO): NO